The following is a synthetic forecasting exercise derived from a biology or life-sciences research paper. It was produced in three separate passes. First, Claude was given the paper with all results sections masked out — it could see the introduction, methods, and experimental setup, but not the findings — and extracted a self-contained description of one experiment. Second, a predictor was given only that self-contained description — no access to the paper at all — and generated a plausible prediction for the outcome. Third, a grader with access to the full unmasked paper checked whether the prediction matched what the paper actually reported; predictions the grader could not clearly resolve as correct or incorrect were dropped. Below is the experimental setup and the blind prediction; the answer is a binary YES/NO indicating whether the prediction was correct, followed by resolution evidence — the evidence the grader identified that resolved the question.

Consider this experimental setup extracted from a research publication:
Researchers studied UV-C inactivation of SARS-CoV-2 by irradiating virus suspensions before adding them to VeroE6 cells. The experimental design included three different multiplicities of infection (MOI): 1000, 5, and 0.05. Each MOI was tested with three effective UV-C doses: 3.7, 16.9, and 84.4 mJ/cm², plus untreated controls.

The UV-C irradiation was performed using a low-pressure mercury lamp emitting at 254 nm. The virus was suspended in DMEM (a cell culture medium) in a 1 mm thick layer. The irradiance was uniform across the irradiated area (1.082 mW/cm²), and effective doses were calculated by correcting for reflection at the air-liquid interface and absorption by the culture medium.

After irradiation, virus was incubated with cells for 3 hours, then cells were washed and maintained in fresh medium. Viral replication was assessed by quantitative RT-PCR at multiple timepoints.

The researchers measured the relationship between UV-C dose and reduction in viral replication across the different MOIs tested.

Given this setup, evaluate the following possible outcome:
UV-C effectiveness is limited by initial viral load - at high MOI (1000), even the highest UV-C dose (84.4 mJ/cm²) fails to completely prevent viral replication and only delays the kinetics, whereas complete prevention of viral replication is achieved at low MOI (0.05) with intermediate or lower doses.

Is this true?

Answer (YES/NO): NO